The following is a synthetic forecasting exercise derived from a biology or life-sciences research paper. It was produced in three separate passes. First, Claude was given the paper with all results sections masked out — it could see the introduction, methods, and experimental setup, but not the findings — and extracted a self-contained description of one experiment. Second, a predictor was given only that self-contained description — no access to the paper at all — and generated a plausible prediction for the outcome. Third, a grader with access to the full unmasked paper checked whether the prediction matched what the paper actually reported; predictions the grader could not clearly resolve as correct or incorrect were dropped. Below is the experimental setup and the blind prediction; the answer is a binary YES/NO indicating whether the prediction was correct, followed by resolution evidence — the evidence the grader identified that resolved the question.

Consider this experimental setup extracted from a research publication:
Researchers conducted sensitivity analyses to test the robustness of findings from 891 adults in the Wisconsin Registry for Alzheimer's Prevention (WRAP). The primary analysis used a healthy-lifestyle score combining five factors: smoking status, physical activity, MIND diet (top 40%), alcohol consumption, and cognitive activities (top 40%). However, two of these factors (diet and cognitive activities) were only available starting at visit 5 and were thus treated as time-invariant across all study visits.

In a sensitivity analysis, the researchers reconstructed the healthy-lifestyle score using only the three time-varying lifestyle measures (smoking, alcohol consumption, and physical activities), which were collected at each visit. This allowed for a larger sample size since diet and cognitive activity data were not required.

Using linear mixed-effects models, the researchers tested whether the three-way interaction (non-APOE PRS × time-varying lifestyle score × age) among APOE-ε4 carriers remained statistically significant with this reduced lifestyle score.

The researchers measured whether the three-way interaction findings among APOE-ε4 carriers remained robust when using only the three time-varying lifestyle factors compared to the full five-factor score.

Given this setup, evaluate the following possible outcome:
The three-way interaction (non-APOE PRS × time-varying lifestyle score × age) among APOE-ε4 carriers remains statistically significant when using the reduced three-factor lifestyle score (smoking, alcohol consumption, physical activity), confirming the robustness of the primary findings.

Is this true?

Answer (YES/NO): NO